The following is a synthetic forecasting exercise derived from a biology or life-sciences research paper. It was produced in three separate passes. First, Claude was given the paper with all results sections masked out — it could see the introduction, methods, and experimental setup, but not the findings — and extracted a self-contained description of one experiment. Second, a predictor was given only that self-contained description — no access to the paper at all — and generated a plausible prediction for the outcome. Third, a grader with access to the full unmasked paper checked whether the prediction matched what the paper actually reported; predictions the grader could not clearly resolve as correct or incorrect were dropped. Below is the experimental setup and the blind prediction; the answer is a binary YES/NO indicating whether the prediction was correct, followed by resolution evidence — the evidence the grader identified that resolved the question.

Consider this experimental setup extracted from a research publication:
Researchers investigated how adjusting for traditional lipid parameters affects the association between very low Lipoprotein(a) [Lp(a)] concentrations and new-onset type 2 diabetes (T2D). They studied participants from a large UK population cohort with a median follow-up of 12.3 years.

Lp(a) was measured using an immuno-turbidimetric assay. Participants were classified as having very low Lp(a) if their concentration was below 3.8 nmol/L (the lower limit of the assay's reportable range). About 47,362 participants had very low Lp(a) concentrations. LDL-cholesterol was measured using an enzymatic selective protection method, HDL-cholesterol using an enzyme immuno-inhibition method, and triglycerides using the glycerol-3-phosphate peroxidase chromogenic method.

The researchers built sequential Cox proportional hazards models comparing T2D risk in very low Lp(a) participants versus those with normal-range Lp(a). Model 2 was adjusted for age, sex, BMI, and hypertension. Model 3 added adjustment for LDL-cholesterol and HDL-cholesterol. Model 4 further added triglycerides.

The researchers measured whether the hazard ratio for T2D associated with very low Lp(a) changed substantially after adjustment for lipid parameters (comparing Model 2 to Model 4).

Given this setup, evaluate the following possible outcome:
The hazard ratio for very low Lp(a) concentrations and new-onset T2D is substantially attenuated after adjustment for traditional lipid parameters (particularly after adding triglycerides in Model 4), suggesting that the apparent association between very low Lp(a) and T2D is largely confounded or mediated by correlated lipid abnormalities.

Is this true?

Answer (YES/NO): YES